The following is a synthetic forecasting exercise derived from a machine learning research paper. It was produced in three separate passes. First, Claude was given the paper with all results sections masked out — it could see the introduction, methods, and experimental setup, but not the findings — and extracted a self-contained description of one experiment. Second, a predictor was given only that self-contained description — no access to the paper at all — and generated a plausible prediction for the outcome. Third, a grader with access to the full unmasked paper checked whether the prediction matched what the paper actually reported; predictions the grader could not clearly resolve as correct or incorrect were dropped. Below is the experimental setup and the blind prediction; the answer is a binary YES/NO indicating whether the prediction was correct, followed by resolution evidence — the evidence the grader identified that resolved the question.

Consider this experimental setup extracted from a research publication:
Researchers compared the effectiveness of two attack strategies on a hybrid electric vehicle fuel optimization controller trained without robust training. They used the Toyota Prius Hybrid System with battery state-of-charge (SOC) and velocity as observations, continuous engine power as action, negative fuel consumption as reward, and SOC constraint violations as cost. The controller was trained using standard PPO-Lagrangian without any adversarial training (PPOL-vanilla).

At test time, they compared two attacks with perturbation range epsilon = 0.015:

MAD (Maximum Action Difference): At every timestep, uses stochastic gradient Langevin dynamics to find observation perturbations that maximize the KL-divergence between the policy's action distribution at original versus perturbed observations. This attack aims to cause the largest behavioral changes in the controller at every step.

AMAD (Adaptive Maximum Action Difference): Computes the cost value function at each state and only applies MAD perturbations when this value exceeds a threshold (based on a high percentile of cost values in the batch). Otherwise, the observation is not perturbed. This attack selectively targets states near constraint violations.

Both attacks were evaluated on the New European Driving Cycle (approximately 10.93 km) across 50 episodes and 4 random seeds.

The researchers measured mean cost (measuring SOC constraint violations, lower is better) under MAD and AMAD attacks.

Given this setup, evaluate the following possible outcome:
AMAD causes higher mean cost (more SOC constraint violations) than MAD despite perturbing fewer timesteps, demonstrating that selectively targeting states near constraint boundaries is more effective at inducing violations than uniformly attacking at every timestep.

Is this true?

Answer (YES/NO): YES